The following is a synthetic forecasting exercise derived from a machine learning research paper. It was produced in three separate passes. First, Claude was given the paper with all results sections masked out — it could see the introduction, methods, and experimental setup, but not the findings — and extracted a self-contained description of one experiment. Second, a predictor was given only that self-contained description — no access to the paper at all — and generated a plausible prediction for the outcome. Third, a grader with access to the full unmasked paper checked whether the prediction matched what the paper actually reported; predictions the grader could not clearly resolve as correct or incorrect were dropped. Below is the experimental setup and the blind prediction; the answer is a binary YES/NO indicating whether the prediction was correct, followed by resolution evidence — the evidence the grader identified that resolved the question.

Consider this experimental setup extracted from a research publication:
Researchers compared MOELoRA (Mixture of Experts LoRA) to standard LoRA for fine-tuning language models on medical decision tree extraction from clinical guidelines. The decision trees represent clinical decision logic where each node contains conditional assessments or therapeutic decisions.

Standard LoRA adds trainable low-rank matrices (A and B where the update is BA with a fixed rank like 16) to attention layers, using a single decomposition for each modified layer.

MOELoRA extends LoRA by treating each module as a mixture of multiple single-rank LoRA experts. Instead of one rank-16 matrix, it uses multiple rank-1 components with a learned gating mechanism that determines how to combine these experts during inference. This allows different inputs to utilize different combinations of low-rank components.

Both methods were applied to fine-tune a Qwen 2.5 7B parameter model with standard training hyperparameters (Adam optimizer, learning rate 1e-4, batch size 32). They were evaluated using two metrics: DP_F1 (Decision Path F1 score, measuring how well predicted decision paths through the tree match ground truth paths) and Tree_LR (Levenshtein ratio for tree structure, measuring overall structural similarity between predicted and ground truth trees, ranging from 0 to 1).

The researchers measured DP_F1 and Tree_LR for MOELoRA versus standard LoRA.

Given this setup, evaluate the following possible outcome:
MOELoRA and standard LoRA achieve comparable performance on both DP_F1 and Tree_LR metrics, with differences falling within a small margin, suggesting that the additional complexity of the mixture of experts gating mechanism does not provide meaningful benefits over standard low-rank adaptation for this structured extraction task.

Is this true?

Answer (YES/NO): YES